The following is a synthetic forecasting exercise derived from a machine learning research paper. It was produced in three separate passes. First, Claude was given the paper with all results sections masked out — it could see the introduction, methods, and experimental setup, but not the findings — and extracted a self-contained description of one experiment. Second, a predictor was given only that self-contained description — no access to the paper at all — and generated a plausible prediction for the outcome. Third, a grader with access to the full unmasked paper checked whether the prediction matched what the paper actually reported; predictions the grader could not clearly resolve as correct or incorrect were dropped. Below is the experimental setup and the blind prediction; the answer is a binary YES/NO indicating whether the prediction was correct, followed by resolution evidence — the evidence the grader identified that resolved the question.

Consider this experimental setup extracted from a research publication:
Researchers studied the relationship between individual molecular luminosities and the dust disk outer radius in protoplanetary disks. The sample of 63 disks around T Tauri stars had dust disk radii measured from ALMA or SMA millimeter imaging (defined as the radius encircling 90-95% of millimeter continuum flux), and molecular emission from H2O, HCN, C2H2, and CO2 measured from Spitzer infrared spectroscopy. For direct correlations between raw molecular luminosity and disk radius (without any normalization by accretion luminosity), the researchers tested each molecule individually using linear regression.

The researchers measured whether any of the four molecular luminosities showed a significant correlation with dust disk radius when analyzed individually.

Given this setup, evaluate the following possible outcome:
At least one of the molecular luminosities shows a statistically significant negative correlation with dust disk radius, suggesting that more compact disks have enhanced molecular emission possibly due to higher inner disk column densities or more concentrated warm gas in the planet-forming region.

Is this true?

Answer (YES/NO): NO